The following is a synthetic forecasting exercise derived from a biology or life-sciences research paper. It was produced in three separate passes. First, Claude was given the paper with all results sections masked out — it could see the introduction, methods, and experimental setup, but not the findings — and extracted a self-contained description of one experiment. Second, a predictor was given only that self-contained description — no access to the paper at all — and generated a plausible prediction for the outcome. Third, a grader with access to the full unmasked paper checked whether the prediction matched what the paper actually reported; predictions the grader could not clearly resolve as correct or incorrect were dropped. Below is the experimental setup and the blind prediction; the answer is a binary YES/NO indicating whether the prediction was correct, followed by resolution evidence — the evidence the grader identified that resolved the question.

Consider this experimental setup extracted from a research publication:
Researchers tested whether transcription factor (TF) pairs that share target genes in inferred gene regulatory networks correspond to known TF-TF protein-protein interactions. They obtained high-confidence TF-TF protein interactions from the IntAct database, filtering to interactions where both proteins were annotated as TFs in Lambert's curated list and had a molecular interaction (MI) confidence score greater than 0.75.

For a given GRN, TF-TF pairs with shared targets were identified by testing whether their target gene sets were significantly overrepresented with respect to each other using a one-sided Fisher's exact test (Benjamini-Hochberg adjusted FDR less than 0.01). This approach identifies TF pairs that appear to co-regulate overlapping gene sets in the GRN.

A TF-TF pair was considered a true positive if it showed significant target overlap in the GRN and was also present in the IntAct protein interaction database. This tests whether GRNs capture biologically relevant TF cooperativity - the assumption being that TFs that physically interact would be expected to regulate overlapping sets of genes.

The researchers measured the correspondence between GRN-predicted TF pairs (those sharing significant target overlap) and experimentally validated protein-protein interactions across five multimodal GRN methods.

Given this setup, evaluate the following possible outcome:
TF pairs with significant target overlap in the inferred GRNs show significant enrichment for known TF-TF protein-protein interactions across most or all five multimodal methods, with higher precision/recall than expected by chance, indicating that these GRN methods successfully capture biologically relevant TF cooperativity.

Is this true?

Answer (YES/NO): NO